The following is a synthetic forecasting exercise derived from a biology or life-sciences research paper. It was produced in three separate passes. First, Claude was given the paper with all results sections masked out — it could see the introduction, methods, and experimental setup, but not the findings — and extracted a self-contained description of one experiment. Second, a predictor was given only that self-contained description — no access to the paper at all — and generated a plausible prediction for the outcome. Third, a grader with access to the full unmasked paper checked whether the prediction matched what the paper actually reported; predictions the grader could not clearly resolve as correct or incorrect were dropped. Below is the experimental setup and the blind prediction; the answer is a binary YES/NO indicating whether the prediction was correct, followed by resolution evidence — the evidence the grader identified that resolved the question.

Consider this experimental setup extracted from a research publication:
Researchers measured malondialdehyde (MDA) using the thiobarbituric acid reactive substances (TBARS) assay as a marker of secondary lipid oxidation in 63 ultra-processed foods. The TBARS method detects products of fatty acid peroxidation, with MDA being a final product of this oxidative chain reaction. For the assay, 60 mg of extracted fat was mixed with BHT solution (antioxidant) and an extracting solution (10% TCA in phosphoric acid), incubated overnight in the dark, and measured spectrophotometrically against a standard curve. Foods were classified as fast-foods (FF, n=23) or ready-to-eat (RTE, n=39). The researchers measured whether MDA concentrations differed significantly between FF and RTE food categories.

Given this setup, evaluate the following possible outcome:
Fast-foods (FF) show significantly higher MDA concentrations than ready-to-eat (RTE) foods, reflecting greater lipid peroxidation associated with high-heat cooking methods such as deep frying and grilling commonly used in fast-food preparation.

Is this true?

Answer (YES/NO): NO